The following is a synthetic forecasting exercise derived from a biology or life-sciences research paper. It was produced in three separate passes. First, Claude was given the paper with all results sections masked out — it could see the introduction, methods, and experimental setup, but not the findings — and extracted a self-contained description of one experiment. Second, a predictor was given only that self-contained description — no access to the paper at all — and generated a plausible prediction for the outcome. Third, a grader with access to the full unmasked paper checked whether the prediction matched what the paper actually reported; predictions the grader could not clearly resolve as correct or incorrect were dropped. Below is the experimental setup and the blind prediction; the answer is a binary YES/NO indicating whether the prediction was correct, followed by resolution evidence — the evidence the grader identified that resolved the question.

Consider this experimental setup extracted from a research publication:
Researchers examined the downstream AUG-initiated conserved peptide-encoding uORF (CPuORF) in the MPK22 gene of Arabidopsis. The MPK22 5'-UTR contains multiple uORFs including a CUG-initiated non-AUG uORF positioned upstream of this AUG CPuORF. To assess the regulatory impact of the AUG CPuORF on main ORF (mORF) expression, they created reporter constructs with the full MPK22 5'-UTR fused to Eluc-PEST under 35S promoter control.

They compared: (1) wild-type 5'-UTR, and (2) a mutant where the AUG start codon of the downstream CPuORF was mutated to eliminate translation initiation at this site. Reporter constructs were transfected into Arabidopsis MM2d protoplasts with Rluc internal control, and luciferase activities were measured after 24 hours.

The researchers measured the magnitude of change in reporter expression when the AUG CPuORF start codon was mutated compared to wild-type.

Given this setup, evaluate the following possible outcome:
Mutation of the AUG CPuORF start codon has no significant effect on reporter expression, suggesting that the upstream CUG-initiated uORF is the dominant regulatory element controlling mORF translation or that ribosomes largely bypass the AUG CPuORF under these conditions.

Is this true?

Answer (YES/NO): NO